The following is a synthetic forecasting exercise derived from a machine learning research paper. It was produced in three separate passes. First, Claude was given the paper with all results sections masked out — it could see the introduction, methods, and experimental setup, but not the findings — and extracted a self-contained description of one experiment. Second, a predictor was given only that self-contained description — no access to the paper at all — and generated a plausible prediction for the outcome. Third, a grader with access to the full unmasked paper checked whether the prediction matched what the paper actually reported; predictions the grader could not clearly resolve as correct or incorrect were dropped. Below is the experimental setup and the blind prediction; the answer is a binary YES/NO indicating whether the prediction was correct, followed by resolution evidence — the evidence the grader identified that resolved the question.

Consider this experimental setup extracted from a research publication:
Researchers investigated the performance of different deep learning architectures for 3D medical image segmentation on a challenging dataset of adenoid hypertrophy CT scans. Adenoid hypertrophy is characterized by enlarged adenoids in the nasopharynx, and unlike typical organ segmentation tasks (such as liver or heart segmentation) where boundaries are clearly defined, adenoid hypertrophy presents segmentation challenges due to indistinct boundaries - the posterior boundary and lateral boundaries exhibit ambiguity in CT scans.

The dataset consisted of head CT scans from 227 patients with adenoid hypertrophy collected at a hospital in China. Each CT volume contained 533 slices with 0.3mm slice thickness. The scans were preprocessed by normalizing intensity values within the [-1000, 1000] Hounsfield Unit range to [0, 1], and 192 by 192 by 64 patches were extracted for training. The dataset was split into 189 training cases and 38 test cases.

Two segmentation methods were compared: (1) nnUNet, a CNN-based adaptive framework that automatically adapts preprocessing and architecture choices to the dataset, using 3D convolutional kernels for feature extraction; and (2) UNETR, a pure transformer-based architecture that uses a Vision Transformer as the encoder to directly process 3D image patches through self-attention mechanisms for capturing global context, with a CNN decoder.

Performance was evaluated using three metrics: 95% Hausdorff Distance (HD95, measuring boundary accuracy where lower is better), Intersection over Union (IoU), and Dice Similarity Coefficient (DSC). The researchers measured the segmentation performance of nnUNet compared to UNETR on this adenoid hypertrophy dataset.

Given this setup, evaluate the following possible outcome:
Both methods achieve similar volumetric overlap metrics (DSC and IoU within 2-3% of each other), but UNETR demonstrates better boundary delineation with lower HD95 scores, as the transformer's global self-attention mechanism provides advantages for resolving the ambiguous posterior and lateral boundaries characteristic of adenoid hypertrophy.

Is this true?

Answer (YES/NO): NO